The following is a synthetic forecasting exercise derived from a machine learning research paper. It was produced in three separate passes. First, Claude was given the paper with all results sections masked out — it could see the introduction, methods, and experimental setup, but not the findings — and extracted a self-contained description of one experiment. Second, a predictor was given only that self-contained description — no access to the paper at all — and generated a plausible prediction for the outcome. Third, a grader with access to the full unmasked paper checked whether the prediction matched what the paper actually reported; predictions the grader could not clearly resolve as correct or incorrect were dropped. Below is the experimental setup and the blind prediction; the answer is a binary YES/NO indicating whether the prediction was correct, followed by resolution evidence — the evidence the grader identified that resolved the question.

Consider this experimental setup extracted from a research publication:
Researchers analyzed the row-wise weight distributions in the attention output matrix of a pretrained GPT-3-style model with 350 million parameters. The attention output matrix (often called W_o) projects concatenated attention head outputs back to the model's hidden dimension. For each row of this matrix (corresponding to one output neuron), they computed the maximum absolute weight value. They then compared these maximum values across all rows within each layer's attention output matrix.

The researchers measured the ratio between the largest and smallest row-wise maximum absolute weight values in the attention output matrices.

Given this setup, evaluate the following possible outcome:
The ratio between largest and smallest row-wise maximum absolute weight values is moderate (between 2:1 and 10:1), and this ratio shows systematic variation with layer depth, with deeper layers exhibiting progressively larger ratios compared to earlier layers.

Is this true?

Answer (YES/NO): NO